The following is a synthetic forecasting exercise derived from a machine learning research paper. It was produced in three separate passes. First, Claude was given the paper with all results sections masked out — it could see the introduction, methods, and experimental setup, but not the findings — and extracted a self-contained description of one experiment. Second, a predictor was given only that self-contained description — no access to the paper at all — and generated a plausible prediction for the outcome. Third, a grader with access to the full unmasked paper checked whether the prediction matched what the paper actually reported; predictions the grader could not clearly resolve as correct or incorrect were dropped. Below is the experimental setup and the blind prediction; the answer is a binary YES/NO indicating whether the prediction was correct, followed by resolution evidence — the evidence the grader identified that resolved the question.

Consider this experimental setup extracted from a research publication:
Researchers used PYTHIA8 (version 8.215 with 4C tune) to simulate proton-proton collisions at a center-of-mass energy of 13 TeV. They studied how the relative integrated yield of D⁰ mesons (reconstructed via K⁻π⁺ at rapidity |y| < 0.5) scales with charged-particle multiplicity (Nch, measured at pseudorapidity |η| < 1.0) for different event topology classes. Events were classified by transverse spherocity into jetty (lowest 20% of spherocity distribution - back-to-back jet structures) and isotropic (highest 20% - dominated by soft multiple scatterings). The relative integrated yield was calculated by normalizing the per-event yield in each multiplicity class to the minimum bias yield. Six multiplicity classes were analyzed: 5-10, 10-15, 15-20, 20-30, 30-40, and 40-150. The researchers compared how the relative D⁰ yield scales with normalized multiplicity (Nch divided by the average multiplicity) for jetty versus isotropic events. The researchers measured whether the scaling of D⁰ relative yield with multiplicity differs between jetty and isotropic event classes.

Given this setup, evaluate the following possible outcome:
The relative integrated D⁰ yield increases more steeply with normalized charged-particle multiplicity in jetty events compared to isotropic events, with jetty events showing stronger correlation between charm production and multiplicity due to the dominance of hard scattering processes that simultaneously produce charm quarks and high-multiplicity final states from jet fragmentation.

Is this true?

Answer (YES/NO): YES